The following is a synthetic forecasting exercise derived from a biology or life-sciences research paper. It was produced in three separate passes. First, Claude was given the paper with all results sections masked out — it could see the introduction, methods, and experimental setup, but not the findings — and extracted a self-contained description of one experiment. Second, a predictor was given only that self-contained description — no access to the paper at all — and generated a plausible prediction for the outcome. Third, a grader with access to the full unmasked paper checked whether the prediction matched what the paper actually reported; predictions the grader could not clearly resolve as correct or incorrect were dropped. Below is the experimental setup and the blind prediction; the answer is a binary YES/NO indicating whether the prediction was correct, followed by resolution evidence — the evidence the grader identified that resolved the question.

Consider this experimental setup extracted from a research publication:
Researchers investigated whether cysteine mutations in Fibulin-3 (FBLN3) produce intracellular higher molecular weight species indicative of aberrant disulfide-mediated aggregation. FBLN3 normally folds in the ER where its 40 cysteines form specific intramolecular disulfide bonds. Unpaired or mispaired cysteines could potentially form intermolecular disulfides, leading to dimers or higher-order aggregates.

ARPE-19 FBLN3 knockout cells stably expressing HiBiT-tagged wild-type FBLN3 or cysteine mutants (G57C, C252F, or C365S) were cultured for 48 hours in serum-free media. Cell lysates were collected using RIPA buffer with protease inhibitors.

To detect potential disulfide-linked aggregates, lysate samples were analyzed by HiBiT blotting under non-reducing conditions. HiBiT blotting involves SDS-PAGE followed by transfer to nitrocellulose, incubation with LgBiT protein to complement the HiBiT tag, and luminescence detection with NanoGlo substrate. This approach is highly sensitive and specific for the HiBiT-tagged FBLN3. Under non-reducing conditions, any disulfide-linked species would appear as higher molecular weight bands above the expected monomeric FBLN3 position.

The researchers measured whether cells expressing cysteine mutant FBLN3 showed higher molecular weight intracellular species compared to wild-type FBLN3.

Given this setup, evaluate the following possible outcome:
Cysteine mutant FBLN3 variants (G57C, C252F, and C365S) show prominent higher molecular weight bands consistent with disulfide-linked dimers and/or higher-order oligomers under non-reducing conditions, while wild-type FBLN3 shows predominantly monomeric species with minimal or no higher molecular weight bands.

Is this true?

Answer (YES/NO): NO